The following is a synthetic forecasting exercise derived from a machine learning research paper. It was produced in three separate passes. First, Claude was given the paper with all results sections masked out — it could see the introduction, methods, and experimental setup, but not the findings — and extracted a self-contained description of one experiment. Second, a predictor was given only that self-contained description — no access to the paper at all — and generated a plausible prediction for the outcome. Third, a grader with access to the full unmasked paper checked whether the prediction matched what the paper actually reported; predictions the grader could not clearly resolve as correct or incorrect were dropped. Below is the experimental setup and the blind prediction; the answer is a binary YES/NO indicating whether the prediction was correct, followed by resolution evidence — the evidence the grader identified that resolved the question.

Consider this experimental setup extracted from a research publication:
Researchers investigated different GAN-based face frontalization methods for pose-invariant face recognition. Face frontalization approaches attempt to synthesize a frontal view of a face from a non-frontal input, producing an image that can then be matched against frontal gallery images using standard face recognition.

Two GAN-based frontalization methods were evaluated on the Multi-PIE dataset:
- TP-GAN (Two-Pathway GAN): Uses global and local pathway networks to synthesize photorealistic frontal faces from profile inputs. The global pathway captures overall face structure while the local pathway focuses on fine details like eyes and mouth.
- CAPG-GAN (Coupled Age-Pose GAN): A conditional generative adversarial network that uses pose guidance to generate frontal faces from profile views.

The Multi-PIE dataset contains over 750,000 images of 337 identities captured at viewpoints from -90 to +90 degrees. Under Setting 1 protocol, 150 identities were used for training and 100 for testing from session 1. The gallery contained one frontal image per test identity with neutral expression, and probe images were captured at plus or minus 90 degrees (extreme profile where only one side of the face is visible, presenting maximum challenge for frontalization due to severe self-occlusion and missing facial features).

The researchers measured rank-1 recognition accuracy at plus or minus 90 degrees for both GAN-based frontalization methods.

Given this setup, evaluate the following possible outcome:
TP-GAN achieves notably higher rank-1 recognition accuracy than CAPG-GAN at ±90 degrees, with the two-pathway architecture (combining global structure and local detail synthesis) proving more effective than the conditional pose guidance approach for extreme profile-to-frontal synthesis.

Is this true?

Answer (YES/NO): NO